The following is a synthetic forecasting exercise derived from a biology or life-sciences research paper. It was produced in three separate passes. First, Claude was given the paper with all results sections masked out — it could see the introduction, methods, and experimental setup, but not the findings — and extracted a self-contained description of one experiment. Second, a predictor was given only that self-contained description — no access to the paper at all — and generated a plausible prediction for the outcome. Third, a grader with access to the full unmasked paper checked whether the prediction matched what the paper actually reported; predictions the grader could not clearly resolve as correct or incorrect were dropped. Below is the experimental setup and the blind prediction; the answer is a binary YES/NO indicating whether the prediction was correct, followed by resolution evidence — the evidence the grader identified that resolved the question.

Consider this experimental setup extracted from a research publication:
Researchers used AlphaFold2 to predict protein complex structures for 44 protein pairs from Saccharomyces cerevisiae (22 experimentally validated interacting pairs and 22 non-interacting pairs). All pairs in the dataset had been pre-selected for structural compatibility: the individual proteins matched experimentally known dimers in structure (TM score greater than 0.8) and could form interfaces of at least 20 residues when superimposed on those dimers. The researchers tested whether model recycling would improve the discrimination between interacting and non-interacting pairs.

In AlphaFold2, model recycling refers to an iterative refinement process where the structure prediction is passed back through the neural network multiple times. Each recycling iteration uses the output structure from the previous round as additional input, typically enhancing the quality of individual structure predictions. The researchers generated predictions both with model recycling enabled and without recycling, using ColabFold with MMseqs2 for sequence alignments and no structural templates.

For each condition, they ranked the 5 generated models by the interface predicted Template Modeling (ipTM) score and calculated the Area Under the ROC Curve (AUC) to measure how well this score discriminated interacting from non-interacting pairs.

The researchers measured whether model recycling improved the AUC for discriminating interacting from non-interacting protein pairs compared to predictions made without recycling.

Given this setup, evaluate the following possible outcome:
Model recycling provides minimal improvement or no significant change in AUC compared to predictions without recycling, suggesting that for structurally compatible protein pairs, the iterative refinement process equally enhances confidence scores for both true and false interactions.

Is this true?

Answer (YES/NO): YES